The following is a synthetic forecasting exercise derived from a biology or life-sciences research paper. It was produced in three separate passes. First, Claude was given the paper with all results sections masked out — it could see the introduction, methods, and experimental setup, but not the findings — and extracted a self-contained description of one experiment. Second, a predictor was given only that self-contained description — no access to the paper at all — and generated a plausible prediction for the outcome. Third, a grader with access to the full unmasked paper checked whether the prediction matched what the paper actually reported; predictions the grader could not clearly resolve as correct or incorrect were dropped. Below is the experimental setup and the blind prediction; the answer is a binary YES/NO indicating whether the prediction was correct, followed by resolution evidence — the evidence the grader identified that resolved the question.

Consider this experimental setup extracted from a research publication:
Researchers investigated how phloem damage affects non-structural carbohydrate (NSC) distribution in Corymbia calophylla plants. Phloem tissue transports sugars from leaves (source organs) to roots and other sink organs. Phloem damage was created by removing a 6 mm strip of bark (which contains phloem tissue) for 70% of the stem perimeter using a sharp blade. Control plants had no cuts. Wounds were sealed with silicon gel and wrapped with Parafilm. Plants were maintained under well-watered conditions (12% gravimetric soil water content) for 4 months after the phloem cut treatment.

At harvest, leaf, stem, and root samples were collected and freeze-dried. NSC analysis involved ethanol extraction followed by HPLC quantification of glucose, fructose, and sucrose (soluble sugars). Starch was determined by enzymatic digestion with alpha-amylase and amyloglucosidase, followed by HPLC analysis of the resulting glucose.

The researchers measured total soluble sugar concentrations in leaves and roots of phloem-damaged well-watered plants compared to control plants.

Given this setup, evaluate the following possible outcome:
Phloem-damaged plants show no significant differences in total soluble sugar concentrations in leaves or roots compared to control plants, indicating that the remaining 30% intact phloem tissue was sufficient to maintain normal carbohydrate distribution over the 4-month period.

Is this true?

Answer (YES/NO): NO